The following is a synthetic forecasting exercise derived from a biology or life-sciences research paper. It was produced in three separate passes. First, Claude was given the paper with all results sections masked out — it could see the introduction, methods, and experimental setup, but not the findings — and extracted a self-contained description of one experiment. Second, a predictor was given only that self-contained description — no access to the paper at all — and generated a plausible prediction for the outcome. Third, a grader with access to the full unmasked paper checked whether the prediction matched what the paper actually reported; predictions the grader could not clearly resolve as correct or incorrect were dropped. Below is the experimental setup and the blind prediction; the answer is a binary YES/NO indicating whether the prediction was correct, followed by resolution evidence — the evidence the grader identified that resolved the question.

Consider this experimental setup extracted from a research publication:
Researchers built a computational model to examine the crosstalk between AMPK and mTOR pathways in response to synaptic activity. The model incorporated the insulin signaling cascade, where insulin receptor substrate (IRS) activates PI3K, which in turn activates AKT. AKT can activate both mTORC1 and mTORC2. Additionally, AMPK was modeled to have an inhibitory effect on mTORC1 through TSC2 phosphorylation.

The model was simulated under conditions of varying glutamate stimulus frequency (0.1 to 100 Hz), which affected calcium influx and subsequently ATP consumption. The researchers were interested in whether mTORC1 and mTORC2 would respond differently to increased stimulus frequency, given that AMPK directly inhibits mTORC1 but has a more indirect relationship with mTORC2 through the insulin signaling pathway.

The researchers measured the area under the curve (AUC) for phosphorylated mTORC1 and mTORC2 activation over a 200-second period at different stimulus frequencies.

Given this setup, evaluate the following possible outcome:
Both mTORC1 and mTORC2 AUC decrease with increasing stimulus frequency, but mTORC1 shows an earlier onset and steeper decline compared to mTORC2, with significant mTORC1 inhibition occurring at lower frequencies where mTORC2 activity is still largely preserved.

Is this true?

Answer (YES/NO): NO